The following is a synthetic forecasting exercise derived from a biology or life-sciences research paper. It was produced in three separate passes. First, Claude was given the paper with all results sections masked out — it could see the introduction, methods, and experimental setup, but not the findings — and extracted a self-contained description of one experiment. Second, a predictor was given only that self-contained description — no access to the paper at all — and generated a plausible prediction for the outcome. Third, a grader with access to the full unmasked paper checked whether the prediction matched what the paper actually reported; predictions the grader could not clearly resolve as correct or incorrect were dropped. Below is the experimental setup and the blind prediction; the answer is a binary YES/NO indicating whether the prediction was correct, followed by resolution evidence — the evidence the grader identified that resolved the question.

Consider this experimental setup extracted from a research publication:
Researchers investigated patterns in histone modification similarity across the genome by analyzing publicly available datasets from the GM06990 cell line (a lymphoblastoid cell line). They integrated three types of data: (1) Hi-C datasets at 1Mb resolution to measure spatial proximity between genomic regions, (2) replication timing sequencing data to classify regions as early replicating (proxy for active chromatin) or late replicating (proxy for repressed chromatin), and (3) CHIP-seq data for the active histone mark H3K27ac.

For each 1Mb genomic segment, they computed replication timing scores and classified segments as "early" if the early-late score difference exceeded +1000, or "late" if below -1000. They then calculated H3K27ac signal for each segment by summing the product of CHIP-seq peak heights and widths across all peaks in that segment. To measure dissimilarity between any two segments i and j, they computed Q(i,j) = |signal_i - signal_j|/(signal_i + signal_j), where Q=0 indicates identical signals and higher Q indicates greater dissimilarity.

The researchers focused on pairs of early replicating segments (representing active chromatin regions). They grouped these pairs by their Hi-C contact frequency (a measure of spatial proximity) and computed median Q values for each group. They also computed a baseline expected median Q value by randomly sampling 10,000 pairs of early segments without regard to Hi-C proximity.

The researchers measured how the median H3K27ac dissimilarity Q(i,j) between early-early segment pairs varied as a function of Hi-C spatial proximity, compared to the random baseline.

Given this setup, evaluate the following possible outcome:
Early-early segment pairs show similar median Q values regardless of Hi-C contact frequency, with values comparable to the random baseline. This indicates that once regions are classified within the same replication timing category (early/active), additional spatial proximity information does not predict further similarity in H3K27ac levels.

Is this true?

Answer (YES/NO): NO